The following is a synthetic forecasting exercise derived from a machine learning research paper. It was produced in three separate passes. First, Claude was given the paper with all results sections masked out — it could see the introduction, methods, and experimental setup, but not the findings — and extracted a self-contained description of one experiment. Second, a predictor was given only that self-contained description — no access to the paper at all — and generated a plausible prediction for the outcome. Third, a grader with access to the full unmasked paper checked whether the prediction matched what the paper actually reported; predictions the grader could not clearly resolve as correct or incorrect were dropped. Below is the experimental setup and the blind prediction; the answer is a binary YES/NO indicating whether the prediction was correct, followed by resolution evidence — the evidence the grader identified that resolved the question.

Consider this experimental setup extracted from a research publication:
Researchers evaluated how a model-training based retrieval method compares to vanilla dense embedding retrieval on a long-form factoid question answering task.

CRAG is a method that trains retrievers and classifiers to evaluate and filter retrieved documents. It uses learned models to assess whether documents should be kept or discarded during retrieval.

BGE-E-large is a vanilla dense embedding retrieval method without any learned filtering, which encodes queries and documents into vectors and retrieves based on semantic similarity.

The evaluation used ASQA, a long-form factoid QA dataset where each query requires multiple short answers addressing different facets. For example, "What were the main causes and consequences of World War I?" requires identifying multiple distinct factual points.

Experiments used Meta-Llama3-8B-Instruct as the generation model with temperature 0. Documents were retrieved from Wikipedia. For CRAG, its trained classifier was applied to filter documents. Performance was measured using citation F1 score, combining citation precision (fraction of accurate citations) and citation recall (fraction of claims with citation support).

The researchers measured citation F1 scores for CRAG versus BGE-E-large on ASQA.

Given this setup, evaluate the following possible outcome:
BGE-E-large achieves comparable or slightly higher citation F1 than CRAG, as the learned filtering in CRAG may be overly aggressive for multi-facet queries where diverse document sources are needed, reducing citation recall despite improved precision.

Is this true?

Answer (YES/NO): NO